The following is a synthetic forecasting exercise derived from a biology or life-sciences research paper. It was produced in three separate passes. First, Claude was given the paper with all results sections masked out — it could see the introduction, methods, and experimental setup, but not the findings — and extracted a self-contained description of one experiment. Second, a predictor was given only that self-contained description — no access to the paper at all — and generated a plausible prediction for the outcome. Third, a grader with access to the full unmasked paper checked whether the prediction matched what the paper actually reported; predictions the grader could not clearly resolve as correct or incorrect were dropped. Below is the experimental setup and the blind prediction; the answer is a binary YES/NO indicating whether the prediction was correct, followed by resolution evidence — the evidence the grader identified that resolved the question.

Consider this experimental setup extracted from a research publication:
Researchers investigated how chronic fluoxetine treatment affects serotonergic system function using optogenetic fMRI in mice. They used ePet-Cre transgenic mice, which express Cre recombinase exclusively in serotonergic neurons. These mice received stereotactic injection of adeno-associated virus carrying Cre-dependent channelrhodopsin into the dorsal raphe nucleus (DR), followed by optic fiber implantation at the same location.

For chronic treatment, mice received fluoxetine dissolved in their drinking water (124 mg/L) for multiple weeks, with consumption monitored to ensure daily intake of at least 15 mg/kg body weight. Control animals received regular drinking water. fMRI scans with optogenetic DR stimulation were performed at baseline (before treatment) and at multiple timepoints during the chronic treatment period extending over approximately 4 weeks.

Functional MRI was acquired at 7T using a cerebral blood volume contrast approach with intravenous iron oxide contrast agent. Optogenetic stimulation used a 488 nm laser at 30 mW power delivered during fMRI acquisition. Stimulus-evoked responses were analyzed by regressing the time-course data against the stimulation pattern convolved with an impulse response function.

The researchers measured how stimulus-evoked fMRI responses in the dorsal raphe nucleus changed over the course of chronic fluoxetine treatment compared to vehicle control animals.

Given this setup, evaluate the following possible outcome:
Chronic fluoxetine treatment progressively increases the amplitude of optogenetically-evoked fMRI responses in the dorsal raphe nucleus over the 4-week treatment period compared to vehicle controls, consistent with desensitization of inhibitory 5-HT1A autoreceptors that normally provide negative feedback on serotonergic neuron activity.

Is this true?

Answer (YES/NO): YES